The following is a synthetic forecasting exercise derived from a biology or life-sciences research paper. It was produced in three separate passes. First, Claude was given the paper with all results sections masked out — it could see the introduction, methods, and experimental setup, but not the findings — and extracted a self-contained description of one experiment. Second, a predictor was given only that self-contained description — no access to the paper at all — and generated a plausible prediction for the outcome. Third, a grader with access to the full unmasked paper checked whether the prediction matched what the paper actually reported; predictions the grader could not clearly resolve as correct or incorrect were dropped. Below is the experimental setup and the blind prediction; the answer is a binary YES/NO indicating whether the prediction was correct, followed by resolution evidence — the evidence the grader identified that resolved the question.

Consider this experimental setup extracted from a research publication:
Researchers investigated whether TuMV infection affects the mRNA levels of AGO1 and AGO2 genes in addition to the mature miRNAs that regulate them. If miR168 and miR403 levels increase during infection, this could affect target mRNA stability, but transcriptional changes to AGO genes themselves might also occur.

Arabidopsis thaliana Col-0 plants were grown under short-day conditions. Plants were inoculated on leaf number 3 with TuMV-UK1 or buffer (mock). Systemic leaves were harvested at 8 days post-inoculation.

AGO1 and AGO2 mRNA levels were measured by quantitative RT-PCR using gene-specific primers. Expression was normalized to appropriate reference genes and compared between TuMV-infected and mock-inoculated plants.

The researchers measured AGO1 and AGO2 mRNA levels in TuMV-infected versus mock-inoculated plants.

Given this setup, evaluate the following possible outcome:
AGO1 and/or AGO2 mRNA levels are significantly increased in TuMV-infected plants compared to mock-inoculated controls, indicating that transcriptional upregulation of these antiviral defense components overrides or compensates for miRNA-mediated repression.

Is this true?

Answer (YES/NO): YES